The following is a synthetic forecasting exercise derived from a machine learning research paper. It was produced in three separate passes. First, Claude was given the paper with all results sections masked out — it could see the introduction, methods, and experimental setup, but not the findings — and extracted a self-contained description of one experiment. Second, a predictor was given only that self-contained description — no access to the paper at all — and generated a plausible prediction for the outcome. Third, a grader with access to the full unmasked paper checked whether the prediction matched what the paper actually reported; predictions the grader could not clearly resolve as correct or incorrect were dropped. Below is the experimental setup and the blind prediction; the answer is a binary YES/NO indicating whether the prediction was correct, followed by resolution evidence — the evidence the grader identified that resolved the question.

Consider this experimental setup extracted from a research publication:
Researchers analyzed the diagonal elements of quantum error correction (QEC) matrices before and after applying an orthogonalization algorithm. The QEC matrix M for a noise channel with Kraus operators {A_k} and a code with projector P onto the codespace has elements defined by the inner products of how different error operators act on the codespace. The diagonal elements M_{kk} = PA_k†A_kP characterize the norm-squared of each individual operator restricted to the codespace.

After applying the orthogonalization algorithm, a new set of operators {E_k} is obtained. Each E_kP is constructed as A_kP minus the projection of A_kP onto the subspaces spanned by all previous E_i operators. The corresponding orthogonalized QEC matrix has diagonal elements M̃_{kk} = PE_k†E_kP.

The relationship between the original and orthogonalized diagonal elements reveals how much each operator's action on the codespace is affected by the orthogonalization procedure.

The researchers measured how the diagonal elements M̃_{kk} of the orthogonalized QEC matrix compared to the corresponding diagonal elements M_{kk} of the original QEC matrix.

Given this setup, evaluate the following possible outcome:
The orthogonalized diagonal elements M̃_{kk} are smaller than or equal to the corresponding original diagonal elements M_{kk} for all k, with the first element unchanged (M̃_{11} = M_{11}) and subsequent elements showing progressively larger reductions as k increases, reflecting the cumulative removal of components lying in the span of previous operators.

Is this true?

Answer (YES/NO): NO